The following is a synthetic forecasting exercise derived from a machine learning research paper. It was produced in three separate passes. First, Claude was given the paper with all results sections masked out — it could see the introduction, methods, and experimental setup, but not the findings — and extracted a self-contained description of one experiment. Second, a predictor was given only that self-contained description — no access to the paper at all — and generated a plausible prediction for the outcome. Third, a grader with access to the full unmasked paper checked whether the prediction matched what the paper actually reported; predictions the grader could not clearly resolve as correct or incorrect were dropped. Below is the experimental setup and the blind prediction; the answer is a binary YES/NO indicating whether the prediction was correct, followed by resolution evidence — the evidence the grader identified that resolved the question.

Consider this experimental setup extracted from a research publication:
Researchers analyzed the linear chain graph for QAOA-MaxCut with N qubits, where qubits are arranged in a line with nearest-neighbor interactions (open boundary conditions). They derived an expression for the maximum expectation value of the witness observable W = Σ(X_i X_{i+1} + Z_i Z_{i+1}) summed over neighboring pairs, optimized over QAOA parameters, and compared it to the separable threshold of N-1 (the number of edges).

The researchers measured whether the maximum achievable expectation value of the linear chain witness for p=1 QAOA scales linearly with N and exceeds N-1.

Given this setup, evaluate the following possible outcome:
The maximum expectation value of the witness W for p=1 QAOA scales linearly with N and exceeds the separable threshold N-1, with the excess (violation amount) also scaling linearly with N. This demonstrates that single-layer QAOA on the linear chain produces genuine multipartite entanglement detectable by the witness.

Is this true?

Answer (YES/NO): NO